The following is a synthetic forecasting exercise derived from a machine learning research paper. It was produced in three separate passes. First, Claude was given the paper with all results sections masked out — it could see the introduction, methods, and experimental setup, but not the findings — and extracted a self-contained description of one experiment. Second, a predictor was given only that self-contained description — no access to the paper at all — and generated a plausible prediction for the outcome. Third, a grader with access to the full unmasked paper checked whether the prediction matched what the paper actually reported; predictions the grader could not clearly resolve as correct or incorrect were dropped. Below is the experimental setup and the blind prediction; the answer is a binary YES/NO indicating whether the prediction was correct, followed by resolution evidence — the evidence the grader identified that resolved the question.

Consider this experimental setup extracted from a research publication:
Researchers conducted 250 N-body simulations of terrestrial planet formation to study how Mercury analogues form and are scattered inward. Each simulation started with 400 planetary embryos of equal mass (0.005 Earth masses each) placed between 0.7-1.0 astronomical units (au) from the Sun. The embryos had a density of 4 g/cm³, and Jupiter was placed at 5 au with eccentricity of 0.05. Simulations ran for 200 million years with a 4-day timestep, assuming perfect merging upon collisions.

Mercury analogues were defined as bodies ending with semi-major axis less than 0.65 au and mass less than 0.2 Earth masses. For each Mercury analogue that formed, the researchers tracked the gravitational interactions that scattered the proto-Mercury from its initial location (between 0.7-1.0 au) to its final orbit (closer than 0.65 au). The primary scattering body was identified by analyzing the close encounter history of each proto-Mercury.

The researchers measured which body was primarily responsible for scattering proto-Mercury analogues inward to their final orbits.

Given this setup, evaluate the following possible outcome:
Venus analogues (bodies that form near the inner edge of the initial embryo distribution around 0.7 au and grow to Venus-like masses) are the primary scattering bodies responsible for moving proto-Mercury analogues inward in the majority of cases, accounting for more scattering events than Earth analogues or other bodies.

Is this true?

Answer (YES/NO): YES